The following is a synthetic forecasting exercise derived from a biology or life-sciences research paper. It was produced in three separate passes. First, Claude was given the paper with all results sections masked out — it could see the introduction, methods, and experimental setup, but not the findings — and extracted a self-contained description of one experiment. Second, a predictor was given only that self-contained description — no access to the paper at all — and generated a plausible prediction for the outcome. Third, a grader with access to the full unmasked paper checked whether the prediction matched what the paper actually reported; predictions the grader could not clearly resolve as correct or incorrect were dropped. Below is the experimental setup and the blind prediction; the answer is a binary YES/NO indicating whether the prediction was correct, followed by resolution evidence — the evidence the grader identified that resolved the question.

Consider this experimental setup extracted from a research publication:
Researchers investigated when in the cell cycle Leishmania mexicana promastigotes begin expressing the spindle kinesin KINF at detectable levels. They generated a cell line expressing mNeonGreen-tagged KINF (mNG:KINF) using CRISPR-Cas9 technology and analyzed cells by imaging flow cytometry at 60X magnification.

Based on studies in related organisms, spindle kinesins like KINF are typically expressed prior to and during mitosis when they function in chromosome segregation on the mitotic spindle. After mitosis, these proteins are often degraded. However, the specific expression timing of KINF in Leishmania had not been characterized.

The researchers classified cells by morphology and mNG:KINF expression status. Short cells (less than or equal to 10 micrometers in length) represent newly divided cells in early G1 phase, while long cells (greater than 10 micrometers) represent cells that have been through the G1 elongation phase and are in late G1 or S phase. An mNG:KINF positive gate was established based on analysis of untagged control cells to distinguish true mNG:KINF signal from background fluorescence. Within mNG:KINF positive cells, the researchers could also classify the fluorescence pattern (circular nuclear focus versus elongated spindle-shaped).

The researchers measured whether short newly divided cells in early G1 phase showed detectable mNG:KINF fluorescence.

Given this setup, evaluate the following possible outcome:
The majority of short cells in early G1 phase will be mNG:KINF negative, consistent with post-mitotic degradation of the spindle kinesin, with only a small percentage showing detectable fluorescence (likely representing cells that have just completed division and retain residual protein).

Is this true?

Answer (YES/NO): YES